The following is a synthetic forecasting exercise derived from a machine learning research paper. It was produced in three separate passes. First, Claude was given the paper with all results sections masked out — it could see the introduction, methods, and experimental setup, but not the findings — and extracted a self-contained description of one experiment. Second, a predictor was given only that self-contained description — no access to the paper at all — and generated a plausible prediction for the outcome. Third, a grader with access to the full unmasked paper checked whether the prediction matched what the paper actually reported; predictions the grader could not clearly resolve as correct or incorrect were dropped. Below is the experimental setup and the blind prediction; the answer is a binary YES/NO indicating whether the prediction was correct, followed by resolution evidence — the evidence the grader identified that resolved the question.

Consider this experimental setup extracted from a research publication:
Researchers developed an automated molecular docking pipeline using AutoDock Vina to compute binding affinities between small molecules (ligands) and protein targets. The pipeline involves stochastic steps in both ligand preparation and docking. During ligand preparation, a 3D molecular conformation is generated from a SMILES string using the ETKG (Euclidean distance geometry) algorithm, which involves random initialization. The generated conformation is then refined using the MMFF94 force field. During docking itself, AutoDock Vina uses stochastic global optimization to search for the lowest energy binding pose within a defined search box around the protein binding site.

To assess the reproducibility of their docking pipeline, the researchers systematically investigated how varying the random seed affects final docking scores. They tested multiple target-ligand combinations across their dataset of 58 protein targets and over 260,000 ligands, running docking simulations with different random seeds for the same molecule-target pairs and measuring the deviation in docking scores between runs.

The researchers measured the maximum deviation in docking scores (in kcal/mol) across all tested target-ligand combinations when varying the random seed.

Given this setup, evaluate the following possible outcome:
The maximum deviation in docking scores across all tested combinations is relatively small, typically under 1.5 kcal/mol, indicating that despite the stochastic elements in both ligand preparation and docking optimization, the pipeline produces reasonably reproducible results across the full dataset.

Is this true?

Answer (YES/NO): NO